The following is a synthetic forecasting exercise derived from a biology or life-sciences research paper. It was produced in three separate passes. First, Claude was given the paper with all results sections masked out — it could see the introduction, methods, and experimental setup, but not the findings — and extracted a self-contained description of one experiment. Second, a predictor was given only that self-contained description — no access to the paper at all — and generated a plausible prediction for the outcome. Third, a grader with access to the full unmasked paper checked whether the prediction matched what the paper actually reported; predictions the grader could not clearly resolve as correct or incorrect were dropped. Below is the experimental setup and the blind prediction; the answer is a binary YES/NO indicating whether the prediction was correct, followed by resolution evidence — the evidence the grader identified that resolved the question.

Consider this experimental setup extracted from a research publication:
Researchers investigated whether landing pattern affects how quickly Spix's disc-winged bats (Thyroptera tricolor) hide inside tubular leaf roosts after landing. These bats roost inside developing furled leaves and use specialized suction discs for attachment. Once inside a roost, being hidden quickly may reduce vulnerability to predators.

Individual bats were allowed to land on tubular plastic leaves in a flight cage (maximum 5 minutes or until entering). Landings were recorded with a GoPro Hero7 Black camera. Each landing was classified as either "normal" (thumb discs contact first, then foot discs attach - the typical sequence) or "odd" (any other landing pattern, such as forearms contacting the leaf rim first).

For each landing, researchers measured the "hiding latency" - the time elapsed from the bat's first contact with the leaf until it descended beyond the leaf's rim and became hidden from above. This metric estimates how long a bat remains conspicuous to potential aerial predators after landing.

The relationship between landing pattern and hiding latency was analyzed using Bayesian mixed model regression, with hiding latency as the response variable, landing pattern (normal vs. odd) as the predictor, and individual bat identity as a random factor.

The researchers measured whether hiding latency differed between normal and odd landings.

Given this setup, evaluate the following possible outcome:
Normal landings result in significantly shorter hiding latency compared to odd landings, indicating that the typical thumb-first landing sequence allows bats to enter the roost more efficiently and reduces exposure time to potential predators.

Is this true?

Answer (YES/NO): NO